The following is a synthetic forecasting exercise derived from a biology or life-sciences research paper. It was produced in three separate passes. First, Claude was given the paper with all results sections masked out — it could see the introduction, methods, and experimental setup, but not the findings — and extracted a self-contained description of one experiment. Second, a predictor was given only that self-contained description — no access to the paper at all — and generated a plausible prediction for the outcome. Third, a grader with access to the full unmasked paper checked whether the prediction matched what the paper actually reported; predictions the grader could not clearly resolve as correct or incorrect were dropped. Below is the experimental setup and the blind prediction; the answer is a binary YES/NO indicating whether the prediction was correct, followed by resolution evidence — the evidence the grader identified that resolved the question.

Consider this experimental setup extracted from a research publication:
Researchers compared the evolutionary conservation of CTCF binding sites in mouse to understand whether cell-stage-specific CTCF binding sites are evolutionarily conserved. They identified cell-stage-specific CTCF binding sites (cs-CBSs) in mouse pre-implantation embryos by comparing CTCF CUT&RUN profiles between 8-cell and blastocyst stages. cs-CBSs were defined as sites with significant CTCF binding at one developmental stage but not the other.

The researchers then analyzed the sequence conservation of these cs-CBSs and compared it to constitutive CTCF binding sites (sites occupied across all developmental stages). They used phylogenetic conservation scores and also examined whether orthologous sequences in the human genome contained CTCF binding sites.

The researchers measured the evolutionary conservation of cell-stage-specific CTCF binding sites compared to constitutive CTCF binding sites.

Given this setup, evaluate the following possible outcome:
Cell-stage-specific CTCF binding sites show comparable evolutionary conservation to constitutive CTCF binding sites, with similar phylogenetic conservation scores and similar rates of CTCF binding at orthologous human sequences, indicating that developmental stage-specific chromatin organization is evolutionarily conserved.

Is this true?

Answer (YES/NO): NO